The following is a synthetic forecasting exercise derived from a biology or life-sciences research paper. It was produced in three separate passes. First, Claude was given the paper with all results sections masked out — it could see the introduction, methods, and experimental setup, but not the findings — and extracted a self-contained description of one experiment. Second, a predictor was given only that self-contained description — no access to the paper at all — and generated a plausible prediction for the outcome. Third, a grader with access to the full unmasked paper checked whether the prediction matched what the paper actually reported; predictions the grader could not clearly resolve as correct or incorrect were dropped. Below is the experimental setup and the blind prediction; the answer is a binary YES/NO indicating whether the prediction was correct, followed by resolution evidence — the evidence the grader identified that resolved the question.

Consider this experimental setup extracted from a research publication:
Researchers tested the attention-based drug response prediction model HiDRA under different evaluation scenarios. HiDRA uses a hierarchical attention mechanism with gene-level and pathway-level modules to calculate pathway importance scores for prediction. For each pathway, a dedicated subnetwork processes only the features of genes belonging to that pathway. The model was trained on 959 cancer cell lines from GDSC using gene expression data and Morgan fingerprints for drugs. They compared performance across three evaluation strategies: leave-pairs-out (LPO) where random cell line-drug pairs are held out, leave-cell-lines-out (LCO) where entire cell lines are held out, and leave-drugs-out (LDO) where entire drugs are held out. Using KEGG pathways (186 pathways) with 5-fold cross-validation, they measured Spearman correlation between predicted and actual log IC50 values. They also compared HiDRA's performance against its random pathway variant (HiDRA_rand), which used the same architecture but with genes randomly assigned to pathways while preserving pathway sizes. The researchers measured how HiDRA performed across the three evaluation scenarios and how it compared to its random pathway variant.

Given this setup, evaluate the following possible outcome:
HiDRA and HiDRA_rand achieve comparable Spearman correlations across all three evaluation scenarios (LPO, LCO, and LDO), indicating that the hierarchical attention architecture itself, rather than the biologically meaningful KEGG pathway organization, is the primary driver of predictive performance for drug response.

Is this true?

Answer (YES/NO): YES